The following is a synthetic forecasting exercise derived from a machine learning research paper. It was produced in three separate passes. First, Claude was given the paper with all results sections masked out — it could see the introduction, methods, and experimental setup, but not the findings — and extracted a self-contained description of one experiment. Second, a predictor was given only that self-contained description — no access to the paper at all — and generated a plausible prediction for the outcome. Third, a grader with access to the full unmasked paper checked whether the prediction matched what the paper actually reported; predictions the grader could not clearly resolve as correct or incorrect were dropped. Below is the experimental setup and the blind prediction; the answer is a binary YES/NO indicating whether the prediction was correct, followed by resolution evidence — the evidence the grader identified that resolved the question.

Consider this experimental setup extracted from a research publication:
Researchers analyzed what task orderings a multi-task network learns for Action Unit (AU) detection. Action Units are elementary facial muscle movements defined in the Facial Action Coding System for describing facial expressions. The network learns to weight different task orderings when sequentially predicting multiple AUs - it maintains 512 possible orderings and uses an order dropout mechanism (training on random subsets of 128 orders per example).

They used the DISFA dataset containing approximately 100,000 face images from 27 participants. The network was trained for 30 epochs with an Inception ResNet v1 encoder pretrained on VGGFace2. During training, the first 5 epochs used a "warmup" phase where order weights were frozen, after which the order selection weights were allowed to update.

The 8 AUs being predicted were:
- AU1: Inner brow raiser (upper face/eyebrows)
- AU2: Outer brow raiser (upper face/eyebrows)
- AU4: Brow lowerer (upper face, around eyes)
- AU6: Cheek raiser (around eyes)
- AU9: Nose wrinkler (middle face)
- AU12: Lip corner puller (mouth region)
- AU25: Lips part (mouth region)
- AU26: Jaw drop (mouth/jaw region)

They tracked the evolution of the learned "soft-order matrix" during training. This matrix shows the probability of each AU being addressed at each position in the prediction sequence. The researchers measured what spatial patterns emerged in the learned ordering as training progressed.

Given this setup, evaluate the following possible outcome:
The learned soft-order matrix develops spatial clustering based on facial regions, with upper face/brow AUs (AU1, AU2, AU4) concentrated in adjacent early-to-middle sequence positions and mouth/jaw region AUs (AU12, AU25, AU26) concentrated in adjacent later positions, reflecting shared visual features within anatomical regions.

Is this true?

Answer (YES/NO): YES